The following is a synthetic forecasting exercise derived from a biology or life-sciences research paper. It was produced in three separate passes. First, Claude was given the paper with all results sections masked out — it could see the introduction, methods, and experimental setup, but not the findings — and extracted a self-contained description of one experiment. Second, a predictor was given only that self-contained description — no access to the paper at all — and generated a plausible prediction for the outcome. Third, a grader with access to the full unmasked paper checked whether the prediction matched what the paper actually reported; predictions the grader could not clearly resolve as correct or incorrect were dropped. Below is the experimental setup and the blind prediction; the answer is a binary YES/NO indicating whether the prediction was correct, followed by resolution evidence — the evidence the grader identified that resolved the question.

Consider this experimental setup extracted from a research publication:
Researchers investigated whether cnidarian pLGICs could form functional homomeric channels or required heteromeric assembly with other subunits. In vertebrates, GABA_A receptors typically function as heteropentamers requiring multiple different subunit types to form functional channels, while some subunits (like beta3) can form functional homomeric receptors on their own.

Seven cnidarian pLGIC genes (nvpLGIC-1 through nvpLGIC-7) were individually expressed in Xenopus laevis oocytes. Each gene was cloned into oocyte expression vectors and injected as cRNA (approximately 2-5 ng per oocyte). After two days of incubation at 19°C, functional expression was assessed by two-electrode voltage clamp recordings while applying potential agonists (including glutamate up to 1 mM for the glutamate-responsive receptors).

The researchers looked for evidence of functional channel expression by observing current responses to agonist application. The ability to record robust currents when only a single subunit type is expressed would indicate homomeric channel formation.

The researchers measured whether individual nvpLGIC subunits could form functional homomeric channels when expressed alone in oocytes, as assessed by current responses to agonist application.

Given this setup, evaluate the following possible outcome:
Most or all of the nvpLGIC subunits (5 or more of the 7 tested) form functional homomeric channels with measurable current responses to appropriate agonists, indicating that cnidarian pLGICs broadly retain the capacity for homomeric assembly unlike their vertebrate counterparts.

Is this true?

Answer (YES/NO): NO